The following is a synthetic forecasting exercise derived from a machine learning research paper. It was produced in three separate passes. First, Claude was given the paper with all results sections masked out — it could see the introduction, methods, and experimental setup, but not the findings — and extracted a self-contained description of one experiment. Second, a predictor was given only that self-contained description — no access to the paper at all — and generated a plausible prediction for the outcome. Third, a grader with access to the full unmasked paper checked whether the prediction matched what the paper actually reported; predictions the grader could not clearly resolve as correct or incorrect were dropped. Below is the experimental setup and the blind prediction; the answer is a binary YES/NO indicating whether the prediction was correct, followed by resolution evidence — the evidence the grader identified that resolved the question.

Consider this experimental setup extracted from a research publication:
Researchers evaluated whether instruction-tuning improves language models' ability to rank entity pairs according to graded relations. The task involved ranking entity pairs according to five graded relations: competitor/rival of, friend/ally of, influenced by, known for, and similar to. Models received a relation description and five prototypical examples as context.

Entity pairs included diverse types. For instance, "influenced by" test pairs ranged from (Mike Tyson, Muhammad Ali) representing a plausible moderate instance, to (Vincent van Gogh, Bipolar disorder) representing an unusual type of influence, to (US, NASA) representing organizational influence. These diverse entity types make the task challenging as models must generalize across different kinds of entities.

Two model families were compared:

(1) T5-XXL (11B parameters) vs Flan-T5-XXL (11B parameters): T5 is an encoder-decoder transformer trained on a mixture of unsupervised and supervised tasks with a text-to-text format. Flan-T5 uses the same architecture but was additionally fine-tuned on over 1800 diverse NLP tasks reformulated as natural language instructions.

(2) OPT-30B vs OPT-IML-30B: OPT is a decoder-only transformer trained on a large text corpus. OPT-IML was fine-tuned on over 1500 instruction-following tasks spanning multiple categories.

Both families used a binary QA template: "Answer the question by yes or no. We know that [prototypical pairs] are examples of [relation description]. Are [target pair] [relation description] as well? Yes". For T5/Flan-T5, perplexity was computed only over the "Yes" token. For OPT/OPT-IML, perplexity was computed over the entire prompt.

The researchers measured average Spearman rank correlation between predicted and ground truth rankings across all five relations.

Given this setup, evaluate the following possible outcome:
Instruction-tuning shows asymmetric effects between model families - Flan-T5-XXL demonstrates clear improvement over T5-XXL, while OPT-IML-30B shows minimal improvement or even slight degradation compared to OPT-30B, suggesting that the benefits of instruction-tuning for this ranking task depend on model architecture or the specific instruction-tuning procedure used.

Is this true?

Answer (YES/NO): YES